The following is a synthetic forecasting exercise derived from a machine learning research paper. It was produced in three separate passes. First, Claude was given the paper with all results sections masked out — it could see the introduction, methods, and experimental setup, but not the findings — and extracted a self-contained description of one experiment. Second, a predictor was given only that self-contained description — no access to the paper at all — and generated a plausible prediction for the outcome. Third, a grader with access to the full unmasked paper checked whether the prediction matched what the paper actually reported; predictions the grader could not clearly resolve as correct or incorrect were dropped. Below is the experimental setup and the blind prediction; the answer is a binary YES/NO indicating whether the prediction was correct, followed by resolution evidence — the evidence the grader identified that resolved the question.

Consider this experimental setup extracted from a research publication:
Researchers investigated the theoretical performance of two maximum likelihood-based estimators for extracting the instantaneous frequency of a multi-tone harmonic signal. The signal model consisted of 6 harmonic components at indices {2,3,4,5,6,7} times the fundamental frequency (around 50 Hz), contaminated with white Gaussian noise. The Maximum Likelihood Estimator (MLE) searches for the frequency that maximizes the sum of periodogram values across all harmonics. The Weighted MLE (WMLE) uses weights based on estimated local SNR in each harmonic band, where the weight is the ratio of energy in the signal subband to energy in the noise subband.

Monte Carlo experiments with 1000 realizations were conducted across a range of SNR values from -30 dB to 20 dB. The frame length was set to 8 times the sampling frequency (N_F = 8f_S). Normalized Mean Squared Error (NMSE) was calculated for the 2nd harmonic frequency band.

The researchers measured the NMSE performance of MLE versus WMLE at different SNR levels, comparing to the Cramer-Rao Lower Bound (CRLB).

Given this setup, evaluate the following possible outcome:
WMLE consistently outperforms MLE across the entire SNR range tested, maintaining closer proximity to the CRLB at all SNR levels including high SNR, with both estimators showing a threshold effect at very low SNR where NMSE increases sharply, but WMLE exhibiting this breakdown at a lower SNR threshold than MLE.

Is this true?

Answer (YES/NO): NO